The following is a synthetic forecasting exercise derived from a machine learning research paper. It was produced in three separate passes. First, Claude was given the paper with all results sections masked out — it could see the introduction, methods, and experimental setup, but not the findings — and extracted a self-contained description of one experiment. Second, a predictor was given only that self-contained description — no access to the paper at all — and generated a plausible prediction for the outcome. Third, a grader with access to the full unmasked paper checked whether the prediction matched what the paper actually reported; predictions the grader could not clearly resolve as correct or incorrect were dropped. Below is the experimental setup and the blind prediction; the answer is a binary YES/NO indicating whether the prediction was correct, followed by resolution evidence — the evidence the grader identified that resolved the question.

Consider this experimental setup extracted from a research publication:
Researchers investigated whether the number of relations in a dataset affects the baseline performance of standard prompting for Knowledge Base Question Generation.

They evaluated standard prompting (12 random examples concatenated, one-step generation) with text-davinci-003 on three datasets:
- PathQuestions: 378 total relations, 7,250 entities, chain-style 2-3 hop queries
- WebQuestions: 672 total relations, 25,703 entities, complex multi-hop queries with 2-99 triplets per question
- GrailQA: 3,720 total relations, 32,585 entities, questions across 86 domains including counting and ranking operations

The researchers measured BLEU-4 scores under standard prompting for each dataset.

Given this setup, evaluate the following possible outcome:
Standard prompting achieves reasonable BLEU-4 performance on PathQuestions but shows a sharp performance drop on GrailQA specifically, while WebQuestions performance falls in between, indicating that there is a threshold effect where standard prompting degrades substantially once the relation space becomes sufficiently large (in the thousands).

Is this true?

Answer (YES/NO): NO